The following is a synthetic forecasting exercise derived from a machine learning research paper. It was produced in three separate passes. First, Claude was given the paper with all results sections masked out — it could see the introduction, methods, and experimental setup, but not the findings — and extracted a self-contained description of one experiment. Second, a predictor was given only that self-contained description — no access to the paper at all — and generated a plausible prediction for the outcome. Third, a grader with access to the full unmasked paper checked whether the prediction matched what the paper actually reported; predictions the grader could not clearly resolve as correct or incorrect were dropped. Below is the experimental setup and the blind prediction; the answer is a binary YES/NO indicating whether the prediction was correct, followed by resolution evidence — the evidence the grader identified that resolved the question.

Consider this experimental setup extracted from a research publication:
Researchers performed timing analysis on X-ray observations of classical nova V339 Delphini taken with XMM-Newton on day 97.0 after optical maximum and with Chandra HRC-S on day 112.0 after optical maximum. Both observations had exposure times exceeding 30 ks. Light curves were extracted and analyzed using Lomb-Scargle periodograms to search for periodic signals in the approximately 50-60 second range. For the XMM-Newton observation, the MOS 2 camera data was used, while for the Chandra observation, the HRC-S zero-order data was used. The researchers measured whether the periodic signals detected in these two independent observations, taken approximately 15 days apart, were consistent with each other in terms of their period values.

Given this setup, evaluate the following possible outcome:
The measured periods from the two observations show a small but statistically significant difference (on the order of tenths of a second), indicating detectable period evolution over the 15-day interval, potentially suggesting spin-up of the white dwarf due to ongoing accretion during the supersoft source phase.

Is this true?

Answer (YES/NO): NO